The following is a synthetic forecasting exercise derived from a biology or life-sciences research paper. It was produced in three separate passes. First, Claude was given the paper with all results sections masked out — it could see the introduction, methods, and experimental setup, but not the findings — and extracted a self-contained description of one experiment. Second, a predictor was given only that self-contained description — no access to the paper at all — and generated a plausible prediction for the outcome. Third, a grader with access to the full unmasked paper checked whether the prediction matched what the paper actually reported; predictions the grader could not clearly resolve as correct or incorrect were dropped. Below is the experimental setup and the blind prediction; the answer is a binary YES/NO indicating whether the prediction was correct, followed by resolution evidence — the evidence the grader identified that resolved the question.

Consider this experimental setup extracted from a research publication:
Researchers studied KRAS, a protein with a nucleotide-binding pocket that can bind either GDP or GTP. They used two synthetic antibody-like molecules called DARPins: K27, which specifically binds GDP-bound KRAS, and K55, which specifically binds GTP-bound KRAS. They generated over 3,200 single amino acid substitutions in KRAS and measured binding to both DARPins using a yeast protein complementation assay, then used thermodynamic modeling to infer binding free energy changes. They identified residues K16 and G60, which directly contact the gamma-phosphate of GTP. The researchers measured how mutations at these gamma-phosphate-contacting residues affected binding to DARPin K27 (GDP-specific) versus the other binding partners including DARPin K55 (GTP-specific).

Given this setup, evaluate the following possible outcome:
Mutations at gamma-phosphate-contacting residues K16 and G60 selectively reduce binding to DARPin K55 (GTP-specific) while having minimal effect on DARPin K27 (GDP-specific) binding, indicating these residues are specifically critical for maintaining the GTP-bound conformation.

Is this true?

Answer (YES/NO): NO